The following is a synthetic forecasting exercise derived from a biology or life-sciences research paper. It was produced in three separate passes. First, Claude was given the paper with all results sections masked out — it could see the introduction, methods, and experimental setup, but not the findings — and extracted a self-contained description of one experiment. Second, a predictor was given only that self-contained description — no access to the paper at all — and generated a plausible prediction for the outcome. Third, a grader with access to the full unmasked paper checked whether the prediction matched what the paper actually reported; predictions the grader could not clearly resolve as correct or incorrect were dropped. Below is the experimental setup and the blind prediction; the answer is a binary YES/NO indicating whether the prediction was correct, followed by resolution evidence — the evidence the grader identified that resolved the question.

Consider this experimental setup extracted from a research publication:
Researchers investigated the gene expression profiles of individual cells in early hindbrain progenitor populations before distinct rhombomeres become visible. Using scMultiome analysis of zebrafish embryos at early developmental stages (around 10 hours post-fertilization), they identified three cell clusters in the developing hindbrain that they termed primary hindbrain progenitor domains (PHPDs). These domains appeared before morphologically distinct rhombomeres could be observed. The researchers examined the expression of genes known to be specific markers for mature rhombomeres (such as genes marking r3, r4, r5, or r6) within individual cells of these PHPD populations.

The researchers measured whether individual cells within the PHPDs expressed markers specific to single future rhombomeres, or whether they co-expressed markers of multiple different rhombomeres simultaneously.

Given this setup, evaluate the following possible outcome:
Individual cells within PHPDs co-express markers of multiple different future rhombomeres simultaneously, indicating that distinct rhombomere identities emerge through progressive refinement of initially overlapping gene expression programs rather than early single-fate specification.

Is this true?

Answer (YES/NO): YES